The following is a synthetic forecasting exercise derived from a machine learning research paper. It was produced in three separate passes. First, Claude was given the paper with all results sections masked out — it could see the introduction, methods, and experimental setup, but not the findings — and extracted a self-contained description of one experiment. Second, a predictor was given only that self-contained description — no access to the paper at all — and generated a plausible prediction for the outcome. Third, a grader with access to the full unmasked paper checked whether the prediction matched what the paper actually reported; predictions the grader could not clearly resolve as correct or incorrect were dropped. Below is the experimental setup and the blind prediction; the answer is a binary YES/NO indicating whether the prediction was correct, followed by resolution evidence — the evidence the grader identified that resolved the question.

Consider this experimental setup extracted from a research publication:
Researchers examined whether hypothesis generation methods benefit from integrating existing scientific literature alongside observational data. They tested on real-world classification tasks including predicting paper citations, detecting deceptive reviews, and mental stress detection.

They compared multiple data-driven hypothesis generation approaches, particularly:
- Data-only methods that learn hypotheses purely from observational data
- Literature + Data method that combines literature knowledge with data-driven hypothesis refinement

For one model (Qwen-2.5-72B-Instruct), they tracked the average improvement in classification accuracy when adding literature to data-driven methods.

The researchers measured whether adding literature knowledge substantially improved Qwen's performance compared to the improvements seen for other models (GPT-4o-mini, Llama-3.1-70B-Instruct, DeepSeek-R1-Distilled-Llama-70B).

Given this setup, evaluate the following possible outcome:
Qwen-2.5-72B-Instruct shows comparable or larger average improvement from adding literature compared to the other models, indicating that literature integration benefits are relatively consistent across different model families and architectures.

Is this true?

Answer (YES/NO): NO